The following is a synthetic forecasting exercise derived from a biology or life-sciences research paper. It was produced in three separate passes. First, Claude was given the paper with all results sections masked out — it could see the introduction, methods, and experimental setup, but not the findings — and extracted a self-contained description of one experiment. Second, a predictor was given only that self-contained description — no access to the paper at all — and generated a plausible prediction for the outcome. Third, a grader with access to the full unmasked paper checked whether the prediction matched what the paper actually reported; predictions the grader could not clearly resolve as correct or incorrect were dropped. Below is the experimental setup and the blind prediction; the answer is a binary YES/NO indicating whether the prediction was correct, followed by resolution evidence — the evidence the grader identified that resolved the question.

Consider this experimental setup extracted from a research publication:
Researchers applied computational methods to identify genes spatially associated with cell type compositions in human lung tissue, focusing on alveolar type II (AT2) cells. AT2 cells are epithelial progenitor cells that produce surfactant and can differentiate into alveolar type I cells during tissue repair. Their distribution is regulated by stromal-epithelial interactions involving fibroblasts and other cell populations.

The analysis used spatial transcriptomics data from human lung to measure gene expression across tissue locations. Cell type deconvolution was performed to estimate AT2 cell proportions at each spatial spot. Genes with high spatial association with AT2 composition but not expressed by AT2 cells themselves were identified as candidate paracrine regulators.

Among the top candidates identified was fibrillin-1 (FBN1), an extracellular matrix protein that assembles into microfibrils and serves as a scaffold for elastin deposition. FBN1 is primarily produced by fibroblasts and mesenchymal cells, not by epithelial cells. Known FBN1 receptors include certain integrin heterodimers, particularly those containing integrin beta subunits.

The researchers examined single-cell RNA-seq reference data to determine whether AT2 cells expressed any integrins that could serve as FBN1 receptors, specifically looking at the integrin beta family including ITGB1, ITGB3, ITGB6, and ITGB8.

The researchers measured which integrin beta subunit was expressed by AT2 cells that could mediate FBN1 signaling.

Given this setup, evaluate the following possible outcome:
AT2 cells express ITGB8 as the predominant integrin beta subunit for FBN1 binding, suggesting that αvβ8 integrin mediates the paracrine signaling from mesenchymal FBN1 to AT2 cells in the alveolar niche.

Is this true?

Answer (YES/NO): NO